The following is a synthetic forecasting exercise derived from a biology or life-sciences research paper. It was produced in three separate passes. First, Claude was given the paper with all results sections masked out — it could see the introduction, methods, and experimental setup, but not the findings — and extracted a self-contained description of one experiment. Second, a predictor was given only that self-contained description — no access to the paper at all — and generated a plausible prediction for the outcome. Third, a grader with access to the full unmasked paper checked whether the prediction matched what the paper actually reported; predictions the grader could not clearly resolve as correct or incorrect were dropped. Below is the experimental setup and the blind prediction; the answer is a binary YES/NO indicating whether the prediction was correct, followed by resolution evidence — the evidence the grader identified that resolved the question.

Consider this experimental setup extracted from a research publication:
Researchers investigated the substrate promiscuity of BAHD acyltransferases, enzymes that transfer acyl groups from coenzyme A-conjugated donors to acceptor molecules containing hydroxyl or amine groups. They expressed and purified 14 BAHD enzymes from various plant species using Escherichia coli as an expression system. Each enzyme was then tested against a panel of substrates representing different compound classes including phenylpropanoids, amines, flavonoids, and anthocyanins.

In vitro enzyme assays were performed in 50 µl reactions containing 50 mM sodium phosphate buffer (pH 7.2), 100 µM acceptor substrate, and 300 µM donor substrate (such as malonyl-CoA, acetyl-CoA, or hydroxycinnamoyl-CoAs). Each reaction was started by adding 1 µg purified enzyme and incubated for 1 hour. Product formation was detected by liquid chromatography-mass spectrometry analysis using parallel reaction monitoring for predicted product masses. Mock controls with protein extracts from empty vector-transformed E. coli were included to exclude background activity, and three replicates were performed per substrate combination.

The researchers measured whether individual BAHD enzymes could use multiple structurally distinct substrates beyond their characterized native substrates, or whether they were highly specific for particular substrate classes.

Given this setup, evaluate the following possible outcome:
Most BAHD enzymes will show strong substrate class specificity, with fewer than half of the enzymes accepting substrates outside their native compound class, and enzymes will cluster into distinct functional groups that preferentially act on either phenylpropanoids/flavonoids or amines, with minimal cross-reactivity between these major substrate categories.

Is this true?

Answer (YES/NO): NO